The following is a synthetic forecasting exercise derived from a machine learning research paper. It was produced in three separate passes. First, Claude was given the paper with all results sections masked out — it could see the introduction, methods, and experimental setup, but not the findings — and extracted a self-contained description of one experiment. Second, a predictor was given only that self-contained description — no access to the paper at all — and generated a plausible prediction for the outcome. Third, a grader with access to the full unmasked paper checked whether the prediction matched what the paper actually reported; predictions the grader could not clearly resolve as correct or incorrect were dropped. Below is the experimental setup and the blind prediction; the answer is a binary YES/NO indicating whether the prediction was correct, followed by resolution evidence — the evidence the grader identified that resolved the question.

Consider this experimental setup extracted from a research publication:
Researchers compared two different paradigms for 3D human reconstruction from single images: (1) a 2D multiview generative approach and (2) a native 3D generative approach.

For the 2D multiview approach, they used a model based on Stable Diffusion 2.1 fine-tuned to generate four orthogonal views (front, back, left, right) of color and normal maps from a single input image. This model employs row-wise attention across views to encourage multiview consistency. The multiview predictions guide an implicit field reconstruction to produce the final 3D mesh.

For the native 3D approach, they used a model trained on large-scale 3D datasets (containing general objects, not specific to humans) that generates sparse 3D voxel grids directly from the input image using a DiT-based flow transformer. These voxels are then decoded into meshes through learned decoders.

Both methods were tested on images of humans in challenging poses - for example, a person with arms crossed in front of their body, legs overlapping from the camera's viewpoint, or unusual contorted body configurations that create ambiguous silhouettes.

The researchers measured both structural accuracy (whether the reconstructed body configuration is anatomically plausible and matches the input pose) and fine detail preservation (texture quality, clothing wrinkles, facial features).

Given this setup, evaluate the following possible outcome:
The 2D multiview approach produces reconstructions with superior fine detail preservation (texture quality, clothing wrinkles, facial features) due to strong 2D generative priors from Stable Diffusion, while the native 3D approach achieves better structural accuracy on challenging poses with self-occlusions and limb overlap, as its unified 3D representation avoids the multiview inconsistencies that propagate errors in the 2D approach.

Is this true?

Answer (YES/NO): YES